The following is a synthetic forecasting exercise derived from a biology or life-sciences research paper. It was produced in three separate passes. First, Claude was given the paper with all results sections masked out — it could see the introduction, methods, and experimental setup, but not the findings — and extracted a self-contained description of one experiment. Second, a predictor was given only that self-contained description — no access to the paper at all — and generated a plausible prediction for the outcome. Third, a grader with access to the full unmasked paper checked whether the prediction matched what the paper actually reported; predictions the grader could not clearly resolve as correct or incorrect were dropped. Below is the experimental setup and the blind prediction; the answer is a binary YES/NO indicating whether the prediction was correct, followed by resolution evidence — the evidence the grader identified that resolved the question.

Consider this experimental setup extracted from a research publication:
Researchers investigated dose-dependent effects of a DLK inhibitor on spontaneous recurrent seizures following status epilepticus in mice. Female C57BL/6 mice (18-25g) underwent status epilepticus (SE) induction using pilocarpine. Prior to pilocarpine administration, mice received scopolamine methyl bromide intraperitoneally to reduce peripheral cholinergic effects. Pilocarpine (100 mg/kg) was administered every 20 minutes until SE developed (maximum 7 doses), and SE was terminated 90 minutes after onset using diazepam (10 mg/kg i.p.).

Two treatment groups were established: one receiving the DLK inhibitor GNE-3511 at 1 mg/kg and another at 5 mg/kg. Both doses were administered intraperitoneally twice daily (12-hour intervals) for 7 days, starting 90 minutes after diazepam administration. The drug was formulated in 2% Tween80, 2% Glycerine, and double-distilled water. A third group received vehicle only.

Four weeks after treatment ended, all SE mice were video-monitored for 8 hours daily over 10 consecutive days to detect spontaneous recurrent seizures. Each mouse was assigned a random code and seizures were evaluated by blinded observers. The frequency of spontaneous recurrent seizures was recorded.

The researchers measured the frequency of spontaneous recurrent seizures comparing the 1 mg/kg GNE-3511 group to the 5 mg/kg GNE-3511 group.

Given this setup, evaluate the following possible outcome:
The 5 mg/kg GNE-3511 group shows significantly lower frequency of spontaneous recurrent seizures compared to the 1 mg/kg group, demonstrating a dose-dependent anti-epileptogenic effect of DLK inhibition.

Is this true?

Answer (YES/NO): YES